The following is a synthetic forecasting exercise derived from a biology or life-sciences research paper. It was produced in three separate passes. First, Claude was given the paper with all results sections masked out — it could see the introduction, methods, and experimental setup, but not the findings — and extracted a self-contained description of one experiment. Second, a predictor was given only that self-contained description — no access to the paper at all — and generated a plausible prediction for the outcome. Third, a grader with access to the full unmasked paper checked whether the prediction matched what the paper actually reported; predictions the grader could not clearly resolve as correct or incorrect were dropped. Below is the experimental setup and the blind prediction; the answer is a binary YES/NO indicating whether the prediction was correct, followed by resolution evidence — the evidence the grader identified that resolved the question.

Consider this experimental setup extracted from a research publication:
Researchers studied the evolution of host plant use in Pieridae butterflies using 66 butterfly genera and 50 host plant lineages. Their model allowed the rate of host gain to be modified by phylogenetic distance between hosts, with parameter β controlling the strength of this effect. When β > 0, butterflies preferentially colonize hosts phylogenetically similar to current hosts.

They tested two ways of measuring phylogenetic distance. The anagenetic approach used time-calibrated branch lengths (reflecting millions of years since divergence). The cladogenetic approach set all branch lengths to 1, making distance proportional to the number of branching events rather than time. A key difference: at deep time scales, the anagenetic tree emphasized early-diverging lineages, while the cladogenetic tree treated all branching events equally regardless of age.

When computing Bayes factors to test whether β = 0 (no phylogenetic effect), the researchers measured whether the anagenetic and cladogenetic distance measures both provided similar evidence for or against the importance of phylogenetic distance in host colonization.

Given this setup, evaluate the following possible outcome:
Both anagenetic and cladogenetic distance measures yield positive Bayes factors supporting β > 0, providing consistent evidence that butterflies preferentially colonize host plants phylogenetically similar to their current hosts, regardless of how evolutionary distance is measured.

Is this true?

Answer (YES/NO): NO